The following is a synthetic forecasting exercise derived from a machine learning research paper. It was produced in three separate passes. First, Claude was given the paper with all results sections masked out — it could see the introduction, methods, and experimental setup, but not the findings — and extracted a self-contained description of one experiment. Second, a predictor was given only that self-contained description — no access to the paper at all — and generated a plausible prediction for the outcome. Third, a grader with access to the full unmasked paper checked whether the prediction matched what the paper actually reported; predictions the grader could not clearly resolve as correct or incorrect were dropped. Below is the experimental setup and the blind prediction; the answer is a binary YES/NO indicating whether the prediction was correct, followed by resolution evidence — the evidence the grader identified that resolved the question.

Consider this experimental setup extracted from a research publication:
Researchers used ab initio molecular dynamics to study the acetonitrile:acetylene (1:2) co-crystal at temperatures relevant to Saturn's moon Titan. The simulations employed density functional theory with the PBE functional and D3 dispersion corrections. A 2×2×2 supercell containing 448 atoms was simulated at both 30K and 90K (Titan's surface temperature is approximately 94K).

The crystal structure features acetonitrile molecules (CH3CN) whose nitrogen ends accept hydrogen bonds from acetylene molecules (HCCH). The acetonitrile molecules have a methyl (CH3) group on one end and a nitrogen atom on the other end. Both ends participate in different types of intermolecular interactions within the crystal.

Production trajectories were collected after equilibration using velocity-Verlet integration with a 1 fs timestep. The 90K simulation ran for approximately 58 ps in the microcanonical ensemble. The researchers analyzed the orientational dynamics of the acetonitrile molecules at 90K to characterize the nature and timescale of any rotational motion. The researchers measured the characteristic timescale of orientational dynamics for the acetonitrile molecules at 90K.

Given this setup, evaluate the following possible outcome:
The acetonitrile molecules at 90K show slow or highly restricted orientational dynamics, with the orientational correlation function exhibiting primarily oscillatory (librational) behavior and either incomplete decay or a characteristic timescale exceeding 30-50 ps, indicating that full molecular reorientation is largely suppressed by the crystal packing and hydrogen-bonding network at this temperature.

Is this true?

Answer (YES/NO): NO